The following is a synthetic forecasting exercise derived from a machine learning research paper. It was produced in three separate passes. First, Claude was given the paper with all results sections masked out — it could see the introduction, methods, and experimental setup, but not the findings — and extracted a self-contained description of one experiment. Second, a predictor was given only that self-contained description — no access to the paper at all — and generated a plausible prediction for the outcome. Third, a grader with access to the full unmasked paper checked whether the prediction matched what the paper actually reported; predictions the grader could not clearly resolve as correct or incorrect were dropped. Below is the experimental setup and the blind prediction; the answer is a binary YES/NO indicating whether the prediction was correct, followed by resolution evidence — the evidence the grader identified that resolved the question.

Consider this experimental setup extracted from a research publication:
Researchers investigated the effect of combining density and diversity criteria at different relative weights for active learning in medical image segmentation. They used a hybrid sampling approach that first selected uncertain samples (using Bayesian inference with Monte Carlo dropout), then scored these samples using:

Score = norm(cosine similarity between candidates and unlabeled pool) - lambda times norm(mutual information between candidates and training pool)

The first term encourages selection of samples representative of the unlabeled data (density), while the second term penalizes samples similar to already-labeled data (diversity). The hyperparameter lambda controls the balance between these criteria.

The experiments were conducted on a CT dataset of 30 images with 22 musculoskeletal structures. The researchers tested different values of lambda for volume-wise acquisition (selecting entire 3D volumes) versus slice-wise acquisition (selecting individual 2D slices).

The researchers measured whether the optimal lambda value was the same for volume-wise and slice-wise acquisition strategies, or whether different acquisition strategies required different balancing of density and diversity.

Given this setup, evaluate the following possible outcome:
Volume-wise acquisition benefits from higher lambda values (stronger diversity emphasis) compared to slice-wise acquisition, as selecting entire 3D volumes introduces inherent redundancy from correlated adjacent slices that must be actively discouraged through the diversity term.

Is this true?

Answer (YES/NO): YES